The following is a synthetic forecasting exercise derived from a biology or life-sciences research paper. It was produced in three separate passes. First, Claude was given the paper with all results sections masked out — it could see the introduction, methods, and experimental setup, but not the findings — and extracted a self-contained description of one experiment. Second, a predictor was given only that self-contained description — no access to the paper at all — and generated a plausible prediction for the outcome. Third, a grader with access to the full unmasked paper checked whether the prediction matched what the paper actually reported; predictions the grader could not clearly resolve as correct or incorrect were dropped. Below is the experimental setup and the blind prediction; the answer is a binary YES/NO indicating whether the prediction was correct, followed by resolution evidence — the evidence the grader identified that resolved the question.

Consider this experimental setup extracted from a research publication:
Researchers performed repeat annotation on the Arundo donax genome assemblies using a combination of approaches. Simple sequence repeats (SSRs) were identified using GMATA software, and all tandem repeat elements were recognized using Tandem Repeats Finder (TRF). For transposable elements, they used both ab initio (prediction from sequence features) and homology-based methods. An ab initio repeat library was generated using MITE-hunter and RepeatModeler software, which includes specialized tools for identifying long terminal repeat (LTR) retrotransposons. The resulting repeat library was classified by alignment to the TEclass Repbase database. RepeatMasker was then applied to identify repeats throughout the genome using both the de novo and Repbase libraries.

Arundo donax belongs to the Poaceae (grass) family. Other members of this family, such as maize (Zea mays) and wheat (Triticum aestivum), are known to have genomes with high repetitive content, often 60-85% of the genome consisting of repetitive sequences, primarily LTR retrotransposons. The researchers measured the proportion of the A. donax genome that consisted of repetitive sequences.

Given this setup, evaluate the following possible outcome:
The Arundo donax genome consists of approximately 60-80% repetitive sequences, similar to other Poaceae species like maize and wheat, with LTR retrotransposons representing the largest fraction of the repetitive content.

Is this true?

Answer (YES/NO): NO